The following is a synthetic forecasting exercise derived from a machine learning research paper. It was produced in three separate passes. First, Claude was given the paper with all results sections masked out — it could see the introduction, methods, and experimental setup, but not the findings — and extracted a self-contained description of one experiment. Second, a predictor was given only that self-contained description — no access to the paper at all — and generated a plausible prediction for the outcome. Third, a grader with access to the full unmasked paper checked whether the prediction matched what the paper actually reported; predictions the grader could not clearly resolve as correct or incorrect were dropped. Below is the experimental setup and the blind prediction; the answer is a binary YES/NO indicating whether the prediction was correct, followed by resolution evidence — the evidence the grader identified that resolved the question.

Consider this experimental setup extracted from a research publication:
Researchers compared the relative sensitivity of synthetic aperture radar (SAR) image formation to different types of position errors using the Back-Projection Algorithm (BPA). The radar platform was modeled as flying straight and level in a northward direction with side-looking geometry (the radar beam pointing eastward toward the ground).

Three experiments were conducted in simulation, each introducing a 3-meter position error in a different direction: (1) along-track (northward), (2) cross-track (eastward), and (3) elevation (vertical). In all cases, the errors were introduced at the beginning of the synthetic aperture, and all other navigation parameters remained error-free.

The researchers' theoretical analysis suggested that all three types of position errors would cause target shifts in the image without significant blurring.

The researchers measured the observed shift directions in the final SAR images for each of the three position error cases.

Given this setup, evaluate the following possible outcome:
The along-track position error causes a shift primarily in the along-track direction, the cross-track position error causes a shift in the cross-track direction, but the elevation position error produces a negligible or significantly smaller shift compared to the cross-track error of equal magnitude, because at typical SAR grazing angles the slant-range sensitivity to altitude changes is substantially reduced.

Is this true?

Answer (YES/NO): NO